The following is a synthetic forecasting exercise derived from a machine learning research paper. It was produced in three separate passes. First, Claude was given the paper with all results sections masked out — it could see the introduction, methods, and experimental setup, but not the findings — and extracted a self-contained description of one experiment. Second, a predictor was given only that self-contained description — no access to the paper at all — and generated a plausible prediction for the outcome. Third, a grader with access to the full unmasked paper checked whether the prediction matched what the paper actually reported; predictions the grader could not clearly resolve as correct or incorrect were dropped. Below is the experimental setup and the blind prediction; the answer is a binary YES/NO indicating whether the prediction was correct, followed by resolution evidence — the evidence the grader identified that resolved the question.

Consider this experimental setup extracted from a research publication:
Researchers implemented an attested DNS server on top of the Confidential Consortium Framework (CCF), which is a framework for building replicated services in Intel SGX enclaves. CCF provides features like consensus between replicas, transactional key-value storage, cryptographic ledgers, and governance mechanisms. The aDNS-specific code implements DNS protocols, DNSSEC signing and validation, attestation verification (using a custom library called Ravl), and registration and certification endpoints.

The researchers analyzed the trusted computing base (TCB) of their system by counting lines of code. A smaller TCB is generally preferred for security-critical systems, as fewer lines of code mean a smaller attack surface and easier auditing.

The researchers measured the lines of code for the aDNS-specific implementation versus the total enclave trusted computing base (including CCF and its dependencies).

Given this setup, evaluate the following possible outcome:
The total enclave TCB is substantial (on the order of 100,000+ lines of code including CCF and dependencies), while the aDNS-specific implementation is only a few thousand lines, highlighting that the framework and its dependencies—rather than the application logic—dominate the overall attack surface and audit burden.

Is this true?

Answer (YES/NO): NO